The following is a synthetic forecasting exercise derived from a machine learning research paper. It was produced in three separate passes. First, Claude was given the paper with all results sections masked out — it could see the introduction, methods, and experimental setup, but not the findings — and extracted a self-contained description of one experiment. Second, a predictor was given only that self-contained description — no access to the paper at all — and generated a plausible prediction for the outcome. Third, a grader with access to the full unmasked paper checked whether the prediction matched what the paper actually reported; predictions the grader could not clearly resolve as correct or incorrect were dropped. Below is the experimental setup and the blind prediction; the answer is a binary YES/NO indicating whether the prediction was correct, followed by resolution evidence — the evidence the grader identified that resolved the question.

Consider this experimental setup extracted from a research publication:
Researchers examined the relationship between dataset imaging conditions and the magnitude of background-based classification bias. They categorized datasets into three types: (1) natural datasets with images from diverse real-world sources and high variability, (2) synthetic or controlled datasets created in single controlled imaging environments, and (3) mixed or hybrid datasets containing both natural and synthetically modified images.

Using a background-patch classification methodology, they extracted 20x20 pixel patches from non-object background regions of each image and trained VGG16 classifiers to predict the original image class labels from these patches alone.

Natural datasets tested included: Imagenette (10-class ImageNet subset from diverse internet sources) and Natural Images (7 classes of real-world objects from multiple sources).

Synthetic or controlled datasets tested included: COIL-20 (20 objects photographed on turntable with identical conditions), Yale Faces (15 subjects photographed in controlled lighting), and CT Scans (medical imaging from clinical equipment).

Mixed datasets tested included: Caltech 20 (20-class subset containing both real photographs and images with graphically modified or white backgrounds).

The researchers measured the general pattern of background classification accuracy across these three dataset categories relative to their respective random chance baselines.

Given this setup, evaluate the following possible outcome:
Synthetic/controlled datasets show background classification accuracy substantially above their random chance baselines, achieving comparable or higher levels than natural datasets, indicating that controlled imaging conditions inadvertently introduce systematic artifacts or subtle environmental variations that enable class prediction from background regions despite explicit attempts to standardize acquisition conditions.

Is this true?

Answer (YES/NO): YES